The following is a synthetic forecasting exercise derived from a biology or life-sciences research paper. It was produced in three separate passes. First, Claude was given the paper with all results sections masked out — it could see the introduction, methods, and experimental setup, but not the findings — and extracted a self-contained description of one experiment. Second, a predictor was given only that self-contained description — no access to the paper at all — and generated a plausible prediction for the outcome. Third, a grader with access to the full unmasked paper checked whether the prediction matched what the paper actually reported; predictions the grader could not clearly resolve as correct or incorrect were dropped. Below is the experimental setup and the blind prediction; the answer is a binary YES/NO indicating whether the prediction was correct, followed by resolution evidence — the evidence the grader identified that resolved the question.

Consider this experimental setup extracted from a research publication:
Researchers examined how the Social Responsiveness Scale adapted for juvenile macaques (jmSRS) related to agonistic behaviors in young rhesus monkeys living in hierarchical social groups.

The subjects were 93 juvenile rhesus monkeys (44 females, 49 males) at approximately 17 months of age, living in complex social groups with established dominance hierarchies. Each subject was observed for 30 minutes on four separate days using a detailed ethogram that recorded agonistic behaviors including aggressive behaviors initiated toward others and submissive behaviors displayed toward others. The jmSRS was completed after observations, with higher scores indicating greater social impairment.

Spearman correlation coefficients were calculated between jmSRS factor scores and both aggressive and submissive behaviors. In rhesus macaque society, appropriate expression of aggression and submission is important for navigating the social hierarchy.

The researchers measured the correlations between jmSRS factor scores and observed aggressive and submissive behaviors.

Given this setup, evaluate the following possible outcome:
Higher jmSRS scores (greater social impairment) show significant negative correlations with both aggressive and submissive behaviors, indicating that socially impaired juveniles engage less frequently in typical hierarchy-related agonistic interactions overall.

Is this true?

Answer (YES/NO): NO